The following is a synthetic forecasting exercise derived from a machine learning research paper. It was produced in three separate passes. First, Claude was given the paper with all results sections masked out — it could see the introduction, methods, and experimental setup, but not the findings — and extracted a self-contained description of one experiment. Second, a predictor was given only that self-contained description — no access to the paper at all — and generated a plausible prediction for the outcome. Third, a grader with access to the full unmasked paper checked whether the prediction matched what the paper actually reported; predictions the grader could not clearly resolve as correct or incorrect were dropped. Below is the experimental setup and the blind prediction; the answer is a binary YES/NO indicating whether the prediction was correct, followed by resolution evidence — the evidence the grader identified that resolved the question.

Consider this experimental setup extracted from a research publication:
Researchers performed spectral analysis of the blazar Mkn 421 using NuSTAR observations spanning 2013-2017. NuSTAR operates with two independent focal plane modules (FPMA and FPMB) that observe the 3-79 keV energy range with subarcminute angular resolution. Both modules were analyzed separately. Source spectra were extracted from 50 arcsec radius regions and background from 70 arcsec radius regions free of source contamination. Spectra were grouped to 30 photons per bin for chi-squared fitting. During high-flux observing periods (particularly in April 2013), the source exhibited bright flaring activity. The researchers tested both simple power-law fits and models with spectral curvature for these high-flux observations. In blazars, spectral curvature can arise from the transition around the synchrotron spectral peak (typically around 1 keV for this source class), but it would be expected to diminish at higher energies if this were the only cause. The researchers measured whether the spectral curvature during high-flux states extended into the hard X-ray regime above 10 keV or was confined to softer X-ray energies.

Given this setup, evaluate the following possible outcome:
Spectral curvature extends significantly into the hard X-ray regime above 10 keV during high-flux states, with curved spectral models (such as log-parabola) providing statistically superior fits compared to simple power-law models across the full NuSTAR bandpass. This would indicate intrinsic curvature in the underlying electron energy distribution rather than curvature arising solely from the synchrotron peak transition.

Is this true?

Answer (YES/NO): YES